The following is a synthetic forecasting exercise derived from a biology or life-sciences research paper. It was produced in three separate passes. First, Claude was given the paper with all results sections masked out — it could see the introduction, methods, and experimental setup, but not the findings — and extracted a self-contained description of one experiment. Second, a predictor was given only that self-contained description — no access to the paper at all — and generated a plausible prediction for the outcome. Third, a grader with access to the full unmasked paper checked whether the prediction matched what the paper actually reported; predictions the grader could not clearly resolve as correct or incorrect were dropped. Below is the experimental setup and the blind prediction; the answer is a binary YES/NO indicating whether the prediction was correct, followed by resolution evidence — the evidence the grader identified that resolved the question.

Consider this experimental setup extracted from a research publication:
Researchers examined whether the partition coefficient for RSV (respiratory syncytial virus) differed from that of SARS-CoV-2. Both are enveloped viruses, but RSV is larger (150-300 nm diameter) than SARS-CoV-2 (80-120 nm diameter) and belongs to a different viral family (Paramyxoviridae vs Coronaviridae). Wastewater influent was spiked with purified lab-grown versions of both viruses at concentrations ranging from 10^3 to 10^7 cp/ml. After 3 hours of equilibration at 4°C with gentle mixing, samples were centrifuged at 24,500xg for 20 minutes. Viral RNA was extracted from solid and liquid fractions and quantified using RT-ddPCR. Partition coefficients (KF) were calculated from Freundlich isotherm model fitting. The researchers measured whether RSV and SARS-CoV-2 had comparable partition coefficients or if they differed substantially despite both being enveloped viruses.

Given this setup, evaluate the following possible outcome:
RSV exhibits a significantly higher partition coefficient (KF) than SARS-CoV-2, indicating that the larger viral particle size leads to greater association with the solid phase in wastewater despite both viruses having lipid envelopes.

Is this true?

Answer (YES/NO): NO